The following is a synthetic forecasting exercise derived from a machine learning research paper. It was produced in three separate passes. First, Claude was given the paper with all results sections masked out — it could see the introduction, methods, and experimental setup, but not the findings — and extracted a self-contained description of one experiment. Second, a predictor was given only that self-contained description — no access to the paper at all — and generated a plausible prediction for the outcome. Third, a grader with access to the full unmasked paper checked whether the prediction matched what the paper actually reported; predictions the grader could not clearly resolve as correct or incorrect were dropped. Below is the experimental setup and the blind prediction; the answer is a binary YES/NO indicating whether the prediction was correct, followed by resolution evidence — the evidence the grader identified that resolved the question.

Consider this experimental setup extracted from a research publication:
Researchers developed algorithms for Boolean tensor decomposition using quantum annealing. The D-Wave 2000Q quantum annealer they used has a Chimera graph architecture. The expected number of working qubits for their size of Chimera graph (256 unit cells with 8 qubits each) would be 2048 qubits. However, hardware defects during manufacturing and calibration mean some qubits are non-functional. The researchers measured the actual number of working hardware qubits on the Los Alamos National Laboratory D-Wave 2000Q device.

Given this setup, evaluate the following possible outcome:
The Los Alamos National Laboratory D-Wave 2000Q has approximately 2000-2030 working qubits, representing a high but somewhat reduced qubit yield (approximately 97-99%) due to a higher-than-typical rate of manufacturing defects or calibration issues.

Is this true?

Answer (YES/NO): NO